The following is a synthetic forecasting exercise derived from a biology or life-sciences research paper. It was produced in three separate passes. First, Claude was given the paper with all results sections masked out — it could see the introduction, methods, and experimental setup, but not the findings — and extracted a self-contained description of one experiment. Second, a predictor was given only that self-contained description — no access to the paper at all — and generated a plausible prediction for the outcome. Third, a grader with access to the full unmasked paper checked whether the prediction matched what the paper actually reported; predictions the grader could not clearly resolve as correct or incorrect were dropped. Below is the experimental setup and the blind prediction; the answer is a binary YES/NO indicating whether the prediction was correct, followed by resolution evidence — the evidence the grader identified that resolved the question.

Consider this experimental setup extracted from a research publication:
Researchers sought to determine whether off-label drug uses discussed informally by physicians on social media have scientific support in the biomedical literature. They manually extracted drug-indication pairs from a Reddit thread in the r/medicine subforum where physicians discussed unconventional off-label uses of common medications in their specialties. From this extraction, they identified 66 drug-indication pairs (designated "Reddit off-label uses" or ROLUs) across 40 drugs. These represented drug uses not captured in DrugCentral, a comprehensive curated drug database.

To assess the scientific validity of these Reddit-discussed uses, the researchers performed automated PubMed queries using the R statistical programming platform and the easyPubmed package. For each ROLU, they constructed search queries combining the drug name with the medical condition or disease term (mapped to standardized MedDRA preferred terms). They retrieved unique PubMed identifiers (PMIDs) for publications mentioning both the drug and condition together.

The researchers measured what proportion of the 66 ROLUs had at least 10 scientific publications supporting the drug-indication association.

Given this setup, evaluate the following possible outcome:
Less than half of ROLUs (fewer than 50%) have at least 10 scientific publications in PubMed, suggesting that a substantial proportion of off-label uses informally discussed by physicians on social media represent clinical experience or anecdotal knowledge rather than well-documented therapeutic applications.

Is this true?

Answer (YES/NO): NO